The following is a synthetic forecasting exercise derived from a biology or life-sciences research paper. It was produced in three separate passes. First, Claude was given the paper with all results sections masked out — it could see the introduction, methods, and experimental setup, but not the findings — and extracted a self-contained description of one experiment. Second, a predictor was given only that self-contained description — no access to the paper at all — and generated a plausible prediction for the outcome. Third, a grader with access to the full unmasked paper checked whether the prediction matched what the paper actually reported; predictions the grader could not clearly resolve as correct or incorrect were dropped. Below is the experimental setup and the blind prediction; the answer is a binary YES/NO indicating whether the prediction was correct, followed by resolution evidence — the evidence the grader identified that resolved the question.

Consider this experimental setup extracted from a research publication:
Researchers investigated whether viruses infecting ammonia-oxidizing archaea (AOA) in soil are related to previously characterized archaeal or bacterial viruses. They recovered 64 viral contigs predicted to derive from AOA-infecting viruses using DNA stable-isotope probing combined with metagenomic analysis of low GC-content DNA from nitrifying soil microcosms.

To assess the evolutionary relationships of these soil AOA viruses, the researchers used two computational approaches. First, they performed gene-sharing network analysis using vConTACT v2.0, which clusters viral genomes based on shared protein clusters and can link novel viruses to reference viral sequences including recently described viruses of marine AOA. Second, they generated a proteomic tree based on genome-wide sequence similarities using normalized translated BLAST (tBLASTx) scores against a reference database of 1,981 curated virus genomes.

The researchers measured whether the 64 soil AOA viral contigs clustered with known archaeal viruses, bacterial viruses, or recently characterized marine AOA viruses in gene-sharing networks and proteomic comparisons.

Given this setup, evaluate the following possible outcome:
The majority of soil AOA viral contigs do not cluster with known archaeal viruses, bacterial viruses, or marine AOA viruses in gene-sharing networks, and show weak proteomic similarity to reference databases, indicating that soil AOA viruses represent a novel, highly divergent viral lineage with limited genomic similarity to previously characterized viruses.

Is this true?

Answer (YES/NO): YES